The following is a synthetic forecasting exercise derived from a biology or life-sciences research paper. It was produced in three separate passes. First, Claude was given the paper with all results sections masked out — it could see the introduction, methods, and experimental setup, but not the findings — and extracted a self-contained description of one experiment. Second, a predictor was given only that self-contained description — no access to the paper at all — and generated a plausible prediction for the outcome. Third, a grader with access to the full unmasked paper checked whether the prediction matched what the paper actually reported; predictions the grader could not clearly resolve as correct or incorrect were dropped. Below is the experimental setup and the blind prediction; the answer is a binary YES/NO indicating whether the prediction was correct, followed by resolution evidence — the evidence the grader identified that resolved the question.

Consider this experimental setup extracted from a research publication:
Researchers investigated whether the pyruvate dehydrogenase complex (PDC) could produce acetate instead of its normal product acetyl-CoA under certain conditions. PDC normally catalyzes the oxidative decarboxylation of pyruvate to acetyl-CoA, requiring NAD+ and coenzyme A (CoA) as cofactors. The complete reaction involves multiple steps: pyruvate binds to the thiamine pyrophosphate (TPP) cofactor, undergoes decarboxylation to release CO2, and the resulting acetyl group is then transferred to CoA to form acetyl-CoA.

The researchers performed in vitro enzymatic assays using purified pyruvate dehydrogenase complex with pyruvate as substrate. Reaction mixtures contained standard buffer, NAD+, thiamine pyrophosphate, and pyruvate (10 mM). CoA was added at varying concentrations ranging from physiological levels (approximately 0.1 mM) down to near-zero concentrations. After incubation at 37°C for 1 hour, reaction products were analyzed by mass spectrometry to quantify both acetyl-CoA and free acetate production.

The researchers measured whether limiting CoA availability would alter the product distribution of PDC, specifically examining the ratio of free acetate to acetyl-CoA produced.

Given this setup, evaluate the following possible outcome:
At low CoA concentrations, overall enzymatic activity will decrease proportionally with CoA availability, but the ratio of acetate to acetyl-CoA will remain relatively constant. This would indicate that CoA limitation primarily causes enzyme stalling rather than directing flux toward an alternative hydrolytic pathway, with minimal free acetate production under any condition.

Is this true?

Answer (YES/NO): NO